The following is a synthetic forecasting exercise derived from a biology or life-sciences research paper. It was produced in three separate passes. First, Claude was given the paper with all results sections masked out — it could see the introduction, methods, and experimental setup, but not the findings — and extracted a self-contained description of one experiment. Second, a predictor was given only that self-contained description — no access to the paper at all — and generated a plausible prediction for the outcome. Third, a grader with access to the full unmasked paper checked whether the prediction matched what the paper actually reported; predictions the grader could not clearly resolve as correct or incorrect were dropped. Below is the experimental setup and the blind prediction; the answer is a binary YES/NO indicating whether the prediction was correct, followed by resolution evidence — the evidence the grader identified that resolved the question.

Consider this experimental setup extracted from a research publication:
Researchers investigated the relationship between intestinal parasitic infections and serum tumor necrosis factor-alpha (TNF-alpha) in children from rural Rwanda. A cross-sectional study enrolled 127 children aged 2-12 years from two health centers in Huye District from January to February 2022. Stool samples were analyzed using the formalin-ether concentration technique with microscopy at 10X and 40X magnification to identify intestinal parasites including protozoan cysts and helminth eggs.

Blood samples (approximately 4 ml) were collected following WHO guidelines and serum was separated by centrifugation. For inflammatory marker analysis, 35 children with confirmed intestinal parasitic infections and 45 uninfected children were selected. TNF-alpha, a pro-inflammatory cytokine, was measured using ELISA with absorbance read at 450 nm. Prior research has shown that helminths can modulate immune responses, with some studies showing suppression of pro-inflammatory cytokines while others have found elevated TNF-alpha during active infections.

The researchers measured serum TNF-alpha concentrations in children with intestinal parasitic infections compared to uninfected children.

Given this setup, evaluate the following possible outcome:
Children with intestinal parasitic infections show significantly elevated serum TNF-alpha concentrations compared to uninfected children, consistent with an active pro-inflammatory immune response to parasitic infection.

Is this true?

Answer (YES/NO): NO